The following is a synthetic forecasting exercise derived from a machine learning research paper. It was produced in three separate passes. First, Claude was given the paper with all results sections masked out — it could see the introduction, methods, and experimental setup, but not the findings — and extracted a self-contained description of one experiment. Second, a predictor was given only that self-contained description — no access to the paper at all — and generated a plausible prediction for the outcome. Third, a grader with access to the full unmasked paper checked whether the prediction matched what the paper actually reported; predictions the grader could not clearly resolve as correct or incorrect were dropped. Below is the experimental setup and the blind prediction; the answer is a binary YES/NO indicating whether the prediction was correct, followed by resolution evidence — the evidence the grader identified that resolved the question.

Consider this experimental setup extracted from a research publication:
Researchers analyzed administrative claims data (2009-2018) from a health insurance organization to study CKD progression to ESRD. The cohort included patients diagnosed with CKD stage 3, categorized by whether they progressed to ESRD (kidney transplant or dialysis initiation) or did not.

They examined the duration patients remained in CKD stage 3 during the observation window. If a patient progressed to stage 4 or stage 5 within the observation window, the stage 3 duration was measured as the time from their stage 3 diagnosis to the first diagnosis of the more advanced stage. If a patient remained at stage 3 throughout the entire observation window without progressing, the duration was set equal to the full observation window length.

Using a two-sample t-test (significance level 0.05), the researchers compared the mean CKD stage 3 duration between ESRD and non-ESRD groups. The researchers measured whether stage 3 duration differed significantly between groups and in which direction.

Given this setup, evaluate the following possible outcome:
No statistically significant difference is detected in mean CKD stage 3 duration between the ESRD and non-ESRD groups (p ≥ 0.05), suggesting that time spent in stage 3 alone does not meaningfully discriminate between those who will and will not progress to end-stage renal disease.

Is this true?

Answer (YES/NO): NO